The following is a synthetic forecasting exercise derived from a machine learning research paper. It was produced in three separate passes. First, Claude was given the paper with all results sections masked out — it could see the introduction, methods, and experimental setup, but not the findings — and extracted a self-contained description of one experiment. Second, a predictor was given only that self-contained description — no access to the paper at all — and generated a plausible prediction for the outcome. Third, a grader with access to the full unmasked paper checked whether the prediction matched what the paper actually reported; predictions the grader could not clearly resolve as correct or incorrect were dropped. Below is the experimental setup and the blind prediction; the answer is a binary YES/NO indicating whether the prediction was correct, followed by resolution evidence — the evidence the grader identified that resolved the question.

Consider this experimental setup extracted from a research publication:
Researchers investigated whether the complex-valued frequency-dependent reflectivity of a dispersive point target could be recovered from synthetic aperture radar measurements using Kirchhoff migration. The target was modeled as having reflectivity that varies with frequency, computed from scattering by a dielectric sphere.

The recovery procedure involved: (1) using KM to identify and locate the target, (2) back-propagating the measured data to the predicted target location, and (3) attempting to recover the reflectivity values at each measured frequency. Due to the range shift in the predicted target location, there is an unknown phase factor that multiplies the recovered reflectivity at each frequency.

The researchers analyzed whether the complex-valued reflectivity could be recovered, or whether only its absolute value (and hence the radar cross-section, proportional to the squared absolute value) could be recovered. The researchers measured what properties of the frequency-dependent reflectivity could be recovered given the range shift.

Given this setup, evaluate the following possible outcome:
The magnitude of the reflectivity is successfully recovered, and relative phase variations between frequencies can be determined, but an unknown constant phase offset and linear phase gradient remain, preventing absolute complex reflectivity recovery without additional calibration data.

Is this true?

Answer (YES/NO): NO